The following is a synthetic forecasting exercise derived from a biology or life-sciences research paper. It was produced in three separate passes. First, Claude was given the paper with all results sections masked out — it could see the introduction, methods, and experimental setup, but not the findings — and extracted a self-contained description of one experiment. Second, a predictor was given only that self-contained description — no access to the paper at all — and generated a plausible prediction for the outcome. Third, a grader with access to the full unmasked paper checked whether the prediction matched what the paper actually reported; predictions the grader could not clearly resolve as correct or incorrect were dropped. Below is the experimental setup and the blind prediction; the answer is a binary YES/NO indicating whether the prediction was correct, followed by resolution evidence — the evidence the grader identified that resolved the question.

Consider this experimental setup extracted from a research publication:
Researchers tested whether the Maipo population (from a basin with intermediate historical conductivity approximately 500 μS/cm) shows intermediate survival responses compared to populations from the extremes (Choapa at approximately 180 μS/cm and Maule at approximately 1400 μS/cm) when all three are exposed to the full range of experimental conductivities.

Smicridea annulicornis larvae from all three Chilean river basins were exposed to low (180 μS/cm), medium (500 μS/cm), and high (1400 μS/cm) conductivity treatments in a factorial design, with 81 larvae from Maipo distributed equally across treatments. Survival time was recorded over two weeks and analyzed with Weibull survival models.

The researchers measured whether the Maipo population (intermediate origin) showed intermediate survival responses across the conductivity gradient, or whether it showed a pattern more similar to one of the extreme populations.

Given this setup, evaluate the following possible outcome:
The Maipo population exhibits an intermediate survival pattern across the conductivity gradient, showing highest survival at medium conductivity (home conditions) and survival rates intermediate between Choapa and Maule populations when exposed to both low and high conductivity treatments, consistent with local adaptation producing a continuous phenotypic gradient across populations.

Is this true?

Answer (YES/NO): NO